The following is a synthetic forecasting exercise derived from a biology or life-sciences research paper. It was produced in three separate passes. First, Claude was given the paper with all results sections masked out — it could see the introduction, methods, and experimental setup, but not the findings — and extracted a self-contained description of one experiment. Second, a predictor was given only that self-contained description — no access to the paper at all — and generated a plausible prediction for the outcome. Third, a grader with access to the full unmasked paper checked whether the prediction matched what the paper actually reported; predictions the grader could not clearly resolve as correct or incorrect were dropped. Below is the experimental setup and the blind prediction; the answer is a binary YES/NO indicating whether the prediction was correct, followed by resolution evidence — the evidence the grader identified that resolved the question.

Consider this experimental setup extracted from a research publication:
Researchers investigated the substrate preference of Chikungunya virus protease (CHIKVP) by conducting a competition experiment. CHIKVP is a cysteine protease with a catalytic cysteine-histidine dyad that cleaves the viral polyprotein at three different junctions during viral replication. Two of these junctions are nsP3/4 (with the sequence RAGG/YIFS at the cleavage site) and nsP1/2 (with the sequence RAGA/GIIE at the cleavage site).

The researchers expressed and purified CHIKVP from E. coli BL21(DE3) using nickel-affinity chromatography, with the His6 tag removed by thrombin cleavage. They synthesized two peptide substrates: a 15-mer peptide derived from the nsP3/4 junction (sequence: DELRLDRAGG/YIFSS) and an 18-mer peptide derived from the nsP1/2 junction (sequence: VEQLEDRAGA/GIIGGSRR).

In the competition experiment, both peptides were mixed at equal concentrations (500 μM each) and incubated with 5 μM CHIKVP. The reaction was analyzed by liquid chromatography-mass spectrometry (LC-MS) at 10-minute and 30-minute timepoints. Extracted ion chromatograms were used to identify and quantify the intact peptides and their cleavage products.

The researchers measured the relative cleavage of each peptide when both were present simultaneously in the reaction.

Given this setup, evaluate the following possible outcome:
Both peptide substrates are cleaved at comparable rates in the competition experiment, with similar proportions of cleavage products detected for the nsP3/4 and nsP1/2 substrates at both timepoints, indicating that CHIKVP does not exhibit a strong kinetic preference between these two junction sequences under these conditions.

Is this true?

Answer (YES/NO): YES